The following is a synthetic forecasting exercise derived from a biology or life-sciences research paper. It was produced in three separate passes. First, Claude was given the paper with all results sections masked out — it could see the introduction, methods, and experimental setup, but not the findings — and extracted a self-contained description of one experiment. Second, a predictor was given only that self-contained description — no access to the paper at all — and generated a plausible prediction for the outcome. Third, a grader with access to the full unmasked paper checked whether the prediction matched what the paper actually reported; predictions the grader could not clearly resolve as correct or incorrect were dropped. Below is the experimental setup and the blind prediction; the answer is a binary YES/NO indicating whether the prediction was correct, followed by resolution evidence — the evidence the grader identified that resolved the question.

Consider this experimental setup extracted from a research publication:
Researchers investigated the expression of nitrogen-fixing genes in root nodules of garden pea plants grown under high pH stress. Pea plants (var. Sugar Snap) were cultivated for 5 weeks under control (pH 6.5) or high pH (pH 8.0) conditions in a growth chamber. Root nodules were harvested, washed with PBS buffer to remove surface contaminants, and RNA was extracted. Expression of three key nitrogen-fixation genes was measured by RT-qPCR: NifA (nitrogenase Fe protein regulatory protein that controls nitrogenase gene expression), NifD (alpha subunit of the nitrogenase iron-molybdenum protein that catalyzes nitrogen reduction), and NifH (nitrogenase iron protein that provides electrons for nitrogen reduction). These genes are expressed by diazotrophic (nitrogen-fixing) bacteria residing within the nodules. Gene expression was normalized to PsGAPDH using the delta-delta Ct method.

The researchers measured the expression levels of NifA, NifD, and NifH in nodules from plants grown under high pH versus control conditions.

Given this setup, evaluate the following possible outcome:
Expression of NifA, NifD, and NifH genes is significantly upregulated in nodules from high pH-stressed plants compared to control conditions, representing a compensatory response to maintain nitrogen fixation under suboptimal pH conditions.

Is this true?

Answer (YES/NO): NO